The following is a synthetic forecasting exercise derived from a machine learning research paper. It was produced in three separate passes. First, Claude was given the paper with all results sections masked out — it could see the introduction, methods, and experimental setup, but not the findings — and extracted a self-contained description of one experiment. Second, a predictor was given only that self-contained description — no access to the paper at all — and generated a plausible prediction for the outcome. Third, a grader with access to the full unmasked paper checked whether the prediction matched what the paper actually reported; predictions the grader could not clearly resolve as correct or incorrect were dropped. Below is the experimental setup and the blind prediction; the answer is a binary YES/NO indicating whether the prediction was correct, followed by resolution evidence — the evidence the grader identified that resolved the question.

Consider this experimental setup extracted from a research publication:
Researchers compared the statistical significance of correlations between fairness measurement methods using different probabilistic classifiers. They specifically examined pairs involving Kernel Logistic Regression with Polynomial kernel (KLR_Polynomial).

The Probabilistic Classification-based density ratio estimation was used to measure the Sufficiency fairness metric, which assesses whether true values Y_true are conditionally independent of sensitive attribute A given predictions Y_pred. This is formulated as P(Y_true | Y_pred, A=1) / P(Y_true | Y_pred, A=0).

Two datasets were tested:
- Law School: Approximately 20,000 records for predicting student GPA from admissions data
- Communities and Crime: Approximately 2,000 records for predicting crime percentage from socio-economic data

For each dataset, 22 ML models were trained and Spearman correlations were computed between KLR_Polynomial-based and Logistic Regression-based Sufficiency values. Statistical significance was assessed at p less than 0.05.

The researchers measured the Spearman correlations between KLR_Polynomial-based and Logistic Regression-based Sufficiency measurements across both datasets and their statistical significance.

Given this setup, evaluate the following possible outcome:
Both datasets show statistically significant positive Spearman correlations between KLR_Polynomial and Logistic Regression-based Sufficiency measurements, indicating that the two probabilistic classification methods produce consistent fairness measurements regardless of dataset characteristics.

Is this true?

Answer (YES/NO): NO